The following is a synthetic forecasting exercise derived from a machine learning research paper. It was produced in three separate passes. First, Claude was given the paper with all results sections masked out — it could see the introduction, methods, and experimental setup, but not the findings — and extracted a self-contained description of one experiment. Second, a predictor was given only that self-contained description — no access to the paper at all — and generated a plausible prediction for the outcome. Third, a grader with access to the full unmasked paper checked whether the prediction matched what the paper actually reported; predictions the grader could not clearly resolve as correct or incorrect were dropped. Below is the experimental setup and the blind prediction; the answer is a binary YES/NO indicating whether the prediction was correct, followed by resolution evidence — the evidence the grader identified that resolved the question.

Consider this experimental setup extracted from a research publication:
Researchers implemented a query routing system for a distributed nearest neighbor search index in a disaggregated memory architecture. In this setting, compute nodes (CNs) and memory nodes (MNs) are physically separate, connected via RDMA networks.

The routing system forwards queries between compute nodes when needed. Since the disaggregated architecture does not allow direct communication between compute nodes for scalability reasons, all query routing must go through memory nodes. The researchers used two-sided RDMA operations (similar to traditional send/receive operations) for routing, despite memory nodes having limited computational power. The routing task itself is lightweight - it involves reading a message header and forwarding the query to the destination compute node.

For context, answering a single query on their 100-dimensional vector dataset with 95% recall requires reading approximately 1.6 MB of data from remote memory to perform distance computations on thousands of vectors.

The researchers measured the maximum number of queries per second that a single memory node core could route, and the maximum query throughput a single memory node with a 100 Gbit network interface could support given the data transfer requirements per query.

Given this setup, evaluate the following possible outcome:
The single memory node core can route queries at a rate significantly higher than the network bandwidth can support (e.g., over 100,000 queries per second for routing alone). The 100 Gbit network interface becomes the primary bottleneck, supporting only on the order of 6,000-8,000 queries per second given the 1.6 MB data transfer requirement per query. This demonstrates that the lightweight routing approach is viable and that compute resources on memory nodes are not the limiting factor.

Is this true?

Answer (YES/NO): YES